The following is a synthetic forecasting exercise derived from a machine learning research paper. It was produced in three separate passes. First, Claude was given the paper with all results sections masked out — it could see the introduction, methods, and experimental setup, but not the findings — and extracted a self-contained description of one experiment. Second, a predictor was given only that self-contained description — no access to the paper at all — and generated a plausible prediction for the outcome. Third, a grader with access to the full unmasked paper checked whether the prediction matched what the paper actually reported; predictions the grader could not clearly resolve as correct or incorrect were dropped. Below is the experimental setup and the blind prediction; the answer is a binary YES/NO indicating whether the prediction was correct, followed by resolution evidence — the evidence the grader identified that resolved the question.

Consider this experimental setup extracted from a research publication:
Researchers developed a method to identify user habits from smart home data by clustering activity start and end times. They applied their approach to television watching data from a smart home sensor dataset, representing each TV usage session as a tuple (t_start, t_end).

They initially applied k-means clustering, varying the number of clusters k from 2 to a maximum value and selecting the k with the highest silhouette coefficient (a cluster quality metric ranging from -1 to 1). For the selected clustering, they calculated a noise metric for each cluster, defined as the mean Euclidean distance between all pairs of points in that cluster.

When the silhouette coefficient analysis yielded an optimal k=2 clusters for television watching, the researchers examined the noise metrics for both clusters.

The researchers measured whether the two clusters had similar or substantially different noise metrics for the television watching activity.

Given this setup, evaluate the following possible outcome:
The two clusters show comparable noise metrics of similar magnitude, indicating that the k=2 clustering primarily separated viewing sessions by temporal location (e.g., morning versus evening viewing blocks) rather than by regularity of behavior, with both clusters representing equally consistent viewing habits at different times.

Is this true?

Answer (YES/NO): NO